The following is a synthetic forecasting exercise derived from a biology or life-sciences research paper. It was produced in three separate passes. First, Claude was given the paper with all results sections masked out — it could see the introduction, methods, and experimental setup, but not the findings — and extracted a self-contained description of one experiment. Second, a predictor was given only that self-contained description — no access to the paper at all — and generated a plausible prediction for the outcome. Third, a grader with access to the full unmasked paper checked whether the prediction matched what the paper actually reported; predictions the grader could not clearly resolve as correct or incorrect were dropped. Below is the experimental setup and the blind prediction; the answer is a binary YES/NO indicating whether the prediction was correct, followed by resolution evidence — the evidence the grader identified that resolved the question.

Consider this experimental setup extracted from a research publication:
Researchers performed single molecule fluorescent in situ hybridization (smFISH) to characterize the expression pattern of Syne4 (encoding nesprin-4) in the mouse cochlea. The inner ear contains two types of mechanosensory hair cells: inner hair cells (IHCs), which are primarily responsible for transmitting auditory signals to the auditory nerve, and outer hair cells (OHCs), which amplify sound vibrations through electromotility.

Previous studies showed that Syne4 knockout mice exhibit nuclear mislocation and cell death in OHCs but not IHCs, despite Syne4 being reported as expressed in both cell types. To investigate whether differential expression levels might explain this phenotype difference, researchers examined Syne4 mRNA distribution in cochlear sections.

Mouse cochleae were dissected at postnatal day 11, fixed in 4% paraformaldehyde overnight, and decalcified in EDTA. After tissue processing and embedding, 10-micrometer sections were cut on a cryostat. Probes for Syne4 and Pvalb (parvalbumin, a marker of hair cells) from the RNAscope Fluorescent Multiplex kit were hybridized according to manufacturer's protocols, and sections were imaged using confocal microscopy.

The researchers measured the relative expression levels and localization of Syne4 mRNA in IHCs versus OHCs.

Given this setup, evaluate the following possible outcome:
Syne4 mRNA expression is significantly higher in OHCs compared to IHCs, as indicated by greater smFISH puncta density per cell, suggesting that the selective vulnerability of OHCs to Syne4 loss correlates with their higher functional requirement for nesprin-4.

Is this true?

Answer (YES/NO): NO